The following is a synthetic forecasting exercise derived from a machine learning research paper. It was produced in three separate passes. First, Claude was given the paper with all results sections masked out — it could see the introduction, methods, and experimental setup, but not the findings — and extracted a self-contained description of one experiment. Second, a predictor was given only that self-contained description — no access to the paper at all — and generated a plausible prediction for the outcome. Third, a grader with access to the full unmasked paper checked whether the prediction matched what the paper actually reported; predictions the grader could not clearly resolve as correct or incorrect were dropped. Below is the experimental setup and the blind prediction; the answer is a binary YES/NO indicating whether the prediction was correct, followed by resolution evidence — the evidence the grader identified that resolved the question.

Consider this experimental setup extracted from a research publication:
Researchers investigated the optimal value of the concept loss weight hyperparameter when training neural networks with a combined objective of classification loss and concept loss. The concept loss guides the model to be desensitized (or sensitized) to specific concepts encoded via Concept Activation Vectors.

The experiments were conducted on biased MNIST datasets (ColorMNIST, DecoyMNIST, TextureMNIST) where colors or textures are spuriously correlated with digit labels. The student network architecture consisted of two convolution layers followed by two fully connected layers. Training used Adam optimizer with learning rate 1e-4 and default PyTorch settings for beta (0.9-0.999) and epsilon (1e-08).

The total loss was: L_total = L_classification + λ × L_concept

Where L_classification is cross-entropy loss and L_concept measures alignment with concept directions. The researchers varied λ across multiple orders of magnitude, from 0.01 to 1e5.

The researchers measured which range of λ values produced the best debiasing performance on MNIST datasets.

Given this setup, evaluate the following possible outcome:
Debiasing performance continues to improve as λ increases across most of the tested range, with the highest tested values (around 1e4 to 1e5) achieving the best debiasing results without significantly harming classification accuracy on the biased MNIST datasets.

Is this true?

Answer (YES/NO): NO